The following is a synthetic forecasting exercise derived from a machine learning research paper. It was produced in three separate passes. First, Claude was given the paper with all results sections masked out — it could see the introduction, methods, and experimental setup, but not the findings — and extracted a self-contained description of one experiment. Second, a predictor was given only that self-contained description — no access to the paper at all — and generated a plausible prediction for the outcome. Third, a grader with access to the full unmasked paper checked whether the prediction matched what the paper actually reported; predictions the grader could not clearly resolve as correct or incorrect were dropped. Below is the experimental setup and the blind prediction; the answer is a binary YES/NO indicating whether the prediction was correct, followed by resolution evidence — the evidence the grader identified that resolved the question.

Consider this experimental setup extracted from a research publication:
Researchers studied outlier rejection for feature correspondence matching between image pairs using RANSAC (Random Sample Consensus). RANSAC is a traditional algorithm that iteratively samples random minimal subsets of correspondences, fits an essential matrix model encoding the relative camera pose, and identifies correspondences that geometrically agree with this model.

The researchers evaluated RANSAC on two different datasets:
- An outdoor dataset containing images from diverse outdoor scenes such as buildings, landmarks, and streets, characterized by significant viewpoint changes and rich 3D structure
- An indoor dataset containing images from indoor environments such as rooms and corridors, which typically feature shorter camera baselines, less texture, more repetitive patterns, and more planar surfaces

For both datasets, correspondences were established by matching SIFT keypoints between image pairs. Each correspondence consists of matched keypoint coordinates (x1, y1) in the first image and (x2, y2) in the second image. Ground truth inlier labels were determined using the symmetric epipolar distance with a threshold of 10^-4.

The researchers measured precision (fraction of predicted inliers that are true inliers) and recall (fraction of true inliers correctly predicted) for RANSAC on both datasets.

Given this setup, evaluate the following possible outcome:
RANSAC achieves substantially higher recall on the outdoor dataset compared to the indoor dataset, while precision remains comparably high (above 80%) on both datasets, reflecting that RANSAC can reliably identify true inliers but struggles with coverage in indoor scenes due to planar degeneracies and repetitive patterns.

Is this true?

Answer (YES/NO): NO